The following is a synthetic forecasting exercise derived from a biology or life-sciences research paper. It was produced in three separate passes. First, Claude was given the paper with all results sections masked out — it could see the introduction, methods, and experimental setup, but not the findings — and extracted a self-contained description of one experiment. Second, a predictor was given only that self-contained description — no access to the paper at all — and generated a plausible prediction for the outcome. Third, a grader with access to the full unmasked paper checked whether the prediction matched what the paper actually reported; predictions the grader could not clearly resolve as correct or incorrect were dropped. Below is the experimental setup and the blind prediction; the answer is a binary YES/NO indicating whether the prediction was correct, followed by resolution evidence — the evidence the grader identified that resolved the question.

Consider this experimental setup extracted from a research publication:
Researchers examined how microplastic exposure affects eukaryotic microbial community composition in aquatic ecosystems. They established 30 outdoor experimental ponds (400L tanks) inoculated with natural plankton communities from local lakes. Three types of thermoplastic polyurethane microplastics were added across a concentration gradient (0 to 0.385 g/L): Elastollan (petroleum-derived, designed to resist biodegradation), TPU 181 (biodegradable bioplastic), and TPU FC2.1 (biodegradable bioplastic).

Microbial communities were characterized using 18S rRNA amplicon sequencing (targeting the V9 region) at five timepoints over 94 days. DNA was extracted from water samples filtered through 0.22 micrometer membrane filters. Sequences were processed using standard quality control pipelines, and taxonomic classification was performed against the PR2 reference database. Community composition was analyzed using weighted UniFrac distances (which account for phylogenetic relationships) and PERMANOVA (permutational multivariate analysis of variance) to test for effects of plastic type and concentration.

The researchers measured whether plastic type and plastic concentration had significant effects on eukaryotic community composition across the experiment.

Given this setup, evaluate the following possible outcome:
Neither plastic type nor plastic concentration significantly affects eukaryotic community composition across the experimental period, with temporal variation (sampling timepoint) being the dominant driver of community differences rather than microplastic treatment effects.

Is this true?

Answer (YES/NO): NO